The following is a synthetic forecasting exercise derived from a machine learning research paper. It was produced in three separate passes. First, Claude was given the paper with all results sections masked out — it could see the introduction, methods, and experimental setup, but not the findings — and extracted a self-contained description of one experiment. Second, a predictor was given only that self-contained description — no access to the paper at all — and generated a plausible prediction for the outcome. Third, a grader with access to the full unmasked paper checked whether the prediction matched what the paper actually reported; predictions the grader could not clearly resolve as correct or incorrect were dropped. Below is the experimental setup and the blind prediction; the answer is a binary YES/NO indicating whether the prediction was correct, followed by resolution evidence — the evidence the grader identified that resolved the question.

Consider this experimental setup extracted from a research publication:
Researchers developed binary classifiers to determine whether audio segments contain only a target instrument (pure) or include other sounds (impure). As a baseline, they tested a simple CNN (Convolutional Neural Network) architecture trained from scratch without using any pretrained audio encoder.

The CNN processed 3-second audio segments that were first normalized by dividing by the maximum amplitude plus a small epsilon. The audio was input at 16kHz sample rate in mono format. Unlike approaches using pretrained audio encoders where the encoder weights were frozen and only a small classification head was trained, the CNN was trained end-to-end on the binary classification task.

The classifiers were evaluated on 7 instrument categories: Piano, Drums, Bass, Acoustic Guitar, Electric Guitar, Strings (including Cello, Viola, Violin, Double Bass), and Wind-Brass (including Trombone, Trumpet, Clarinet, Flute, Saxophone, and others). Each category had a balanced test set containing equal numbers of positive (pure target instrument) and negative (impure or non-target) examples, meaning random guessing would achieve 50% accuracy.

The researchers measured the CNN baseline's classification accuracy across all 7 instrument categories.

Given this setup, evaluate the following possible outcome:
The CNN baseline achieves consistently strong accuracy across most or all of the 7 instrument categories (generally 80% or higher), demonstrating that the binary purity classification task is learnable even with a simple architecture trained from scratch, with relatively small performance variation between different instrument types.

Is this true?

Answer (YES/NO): NO